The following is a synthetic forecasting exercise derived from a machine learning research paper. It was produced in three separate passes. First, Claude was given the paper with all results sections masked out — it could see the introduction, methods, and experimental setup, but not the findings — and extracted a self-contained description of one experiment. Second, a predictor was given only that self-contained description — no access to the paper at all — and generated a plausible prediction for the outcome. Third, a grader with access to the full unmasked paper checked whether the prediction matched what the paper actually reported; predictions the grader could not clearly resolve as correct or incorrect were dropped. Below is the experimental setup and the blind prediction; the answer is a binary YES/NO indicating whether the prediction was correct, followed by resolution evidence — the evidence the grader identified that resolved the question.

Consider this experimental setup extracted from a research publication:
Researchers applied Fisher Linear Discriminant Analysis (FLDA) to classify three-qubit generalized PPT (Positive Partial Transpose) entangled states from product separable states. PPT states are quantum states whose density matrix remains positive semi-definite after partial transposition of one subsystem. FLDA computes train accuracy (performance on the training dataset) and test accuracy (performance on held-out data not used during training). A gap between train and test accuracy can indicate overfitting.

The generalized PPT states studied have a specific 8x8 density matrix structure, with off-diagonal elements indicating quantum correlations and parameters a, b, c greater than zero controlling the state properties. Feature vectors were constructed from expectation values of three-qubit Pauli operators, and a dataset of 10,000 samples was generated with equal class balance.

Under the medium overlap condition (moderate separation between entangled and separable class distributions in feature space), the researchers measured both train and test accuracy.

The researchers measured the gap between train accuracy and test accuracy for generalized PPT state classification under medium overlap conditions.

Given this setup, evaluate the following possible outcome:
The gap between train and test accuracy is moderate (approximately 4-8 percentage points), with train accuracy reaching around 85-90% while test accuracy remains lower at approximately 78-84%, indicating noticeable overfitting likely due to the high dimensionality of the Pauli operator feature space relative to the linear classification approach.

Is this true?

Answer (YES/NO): NO